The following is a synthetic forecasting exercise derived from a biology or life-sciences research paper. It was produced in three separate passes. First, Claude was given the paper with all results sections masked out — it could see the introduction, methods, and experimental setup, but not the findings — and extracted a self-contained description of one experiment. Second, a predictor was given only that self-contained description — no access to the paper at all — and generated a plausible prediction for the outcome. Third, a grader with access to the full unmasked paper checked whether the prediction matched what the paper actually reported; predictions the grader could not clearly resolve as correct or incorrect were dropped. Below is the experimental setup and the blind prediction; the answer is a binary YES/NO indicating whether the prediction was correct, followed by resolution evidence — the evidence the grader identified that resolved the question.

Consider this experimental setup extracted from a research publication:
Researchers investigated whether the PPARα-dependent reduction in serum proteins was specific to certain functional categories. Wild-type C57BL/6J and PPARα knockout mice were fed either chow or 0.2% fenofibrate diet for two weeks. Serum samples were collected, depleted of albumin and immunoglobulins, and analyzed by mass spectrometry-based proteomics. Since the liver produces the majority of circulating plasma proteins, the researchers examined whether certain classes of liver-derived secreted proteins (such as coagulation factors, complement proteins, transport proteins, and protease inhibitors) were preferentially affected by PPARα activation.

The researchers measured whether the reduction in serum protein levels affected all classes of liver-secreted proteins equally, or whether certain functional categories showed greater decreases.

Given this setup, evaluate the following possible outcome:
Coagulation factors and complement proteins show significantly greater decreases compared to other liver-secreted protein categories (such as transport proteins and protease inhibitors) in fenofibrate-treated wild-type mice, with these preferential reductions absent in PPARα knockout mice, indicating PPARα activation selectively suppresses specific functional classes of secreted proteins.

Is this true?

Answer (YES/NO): NO